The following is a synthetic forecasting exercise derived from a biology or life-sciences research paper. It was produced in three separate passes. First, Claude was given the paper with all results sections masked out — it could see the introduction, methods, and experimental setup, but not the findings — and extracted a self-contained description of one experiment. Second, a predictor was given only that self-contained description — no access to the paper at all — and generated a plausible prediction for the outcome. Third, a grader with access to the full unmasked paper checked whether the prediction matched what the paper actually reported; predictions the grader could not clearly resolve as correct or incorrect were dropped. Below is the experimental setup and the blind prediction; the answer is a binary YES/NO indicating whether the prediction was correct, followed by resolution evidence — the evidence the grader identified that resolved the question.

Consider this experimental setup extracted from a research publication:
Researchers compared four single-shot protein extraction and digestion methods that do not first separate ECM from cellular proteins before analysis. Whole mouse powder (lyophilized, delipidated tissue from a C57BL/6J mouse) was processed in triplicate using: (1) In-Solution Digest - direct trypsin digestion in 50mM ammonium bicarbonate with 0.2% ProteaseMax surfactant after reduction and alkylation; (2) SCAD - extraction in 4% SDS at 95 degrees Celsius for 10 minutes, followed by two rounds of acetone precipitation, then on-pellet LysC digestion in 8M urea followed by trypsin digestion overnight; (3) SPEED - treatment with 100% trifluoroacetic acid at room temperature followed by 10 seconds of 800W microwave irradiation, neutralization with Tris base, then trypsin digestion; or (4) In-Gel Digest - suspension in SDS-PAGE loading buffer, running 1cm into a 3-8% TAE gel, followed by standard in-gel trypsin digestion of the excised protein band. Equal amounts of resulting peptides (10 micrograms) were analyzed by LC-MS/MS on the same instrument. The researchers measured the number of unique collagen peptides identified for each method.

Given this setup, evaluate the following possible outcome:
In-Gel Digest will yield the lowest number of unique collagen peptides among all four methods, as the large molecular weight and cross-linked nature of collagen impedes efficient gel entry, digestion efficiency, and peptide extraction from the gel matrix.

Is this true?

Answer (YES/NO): NO